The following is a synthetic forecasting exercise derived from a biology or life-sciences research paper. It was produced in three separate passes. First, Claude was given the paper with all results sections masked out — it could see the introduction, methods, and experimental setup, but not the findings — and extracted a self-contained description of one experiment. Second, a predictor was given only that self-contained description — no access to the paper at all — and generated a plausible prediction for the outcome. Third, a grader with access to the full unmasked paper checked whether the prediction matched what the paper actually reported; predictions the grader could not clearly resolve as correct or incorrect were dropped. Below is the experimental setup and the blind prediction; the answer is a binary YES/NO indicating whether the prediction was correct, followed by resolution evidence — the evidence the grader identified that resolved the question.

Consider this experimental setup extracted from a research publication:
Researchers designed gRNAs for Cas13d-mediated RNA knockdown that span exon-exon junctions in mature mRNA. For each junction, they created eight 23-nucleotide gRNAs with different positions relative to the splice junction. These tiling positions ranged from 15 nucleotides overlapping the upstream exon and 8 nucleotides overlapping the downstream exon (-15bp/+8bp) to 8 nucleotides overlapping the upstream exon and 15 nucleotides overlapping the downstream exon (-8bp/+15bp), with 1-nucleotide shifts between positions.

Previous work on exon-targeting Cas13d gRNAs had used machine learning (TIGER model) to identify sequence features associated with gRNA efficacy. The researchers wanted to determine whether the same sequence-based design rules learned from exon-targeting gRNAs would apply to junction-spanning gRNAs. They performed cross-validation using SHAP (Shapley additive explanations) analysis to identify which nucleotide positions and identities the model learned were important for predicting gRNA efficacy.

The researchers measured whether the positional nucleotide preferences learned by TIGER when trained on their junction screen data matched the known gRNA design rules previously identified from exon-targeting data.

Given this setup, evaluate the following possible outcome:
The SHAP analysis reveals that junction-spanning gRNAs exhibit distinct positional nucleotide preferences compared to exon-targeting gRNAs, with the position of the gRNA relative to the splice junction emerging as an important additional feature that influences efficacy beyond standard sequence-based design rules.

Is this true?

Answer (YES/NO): NO